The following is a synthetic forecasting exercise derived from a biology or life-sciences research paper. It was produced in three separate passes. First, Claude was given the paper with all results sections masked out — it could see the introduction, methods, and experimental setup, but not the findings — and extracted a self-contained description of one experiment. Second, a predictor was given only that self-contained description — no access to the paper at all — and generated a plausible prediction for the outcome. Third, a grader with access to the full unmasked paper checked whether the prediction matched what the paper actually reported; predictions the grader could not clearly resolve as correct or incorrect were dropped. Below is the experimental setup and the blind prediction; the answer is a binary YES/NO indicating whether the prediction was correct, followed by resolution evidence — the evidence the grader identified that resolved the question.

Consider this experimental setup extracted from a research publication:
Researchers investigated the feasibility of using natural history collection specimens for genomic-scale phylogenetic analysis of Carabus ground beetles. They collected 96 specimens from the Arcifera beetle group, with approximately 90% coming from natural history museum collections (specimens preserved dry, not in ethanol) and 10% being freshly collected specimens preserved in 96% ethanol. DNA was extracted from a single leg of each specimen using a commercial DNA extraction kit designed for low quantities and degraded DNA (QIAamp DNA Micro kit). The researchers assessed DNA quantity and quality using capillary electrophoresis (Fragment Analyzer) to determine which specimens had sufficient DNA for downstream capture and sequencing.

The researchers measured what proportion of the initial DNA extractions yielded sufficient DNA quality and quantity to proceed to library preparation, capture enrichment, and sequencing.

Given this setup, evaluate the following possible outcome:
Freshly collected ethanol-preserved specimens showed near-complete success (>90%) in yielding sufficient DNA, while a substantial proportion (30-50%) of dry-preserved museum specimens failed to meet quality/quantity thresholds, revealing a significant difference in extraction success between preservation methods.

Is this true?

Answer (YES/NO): NO